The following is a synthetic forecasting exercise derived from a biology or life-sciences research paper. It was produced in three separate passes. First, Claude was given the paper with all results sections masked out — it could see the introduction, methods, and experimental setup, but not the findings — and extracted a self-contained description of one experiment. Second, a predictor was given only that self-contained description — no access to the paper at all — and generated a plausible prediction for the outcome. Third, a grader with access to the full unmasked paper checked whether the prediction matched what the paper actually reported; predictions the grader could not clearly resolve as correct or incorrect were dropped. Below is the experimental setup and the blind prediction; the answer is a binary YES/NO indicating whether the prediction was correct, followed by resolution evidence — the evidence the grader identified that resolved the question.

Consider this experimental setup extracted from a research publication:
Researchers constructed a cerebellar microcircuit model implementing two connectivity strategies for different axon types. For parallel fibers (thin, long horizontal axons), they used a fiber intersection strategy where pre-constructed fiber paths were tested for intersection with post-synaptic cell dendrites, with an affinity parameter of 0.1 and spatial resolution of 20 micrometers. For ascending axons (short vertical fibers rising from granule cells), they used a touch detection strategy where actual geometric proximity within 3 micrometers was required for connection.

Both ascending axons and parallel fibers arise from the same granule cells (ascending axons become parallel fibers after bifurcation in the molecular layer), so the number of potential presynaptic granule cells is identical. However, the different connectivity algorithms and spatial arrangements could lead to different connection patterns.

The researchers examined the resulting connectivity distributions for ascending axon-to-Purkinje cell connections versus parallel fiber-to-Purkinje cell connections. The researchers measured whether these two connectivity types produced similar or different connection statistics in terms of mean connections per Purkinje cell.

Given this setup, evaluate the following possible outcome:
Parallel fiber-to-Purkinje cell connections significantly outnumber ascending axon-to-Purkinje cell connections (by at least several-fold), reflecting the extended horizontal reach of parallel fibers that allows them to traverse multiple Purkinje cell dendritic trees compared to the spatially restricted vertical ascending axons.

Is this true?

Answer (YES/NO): YES